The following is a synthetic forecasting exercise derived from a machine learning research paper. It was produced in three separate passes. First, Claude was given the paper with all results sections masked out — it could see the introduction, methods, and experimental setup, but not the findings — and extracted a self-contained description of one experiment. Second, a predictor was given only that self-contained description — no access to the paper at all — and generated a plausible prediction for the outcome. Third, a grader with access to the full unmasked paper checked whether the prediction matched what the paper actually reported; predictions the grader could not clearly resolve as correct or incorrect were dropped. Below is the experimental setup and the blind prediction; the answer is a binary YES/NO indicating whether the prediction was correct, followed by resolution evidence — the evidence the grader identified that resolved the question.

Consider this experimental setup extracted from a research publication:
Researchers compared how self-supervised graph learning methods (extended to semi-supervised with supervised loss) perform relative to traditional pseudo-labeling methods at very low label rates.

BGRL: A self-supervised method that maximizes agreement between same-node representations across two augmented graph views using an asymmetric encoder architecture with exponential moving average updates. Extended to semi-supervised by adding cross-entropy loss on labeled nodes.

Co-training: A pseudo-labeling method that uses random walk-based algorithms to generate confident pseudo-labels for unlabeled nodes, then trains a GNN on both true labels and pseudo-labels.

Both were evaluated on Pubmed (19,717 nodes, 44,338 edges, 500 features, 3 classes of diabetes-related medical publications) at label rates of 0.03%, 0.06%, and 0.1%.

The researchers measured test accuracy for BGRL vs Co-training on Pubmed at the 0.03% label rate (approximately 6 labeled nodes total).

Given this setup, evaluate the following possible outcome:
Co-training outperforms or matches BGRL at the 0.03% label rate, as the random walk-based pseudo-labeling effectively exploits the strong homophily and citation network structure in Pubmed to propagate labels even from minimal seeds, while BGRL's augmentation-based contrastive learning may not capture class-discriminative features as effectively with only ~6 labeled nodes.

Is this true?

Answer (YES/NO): NO